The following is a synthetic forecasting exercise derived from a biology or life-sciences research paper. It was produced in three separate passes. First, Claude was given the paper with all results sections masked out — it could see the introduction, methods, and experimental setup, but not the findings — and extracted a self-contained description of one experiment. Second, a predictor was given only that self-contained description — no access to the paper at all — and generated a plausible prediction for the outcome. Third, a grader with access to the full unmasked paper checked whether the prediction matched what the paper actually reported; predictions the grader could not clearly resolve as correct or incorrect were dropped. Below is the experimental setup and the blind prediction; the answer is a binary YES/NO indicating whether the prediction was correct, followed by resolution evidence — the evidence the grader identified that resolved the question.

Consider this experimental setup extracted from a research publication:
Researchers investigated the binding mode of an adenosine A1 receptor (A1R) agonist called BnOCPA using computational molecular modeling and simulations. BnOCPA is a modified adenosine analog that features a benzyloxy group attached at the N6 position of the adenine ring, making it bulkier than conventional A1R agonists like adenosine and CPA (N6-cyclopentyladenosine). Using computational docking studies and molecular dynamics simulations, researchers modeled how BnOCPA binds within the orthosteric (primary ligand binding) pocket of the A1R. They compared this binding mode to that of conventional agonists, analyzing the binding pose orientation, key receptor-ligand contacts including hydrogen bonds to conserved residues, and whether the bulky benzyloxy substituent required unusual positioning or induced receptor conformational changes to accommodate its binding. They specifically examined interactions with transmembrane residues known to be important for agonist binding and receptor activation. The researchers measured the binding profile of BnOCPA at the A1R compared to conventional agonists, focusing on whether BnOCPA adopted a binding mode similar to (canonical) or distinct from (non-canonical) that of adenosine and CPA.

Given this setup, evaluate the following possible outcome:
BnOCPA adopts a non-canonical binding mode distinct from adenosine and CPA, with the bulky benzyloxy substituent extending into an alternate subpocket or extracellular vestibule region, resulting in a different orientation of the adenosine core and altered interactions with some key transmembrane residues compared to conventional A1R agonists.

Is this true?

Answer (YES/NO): NO